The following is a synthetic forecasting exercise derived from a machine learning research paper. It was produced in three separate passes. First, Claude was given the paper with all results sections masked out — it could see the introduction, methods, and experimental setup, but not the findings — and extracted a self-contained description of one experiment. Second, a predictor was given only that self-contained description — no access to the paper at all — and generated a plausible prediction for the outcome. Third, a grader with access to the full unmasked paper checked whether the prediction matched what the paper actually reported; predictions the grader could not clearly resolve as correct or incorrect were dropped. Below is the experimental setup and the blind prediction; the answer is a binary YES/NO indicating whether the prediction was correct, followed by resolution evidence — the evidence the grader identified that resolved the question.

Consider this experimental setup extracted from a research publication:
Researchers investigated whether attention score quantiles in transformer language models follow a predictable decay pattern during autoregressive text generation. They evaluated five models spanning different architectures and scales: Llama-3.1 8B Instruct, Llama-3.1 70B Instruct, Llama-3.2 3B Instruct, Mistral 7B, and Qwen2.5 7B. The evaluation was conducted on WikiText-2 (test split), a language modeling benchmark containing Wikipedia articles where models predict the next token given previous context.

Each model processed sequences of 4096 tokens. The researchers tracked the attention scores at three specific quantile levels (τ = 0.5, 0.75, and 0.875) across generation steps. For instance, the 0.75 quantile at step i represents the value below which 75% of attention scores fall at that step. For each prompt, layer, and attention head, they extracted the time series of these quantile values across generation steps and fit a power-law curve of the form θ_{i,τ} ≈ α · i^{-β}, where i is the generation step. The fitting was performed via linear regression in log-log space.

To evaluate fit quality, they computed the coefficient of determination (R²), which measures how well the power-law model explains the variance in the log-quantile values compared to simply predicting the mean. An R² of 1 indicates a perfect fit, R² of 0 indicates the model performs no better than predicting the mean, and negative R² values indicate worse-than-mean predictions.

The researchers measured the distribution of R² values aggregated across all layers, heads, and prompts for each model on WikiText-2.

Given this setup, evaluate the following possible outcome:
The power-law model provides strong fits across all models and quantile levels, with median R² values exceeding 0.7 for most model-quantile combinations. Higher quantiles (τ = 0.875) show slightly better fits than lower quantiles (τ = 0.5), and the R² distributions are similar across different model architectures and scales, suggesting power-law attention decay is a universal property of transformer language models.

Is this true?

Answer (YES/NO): NO